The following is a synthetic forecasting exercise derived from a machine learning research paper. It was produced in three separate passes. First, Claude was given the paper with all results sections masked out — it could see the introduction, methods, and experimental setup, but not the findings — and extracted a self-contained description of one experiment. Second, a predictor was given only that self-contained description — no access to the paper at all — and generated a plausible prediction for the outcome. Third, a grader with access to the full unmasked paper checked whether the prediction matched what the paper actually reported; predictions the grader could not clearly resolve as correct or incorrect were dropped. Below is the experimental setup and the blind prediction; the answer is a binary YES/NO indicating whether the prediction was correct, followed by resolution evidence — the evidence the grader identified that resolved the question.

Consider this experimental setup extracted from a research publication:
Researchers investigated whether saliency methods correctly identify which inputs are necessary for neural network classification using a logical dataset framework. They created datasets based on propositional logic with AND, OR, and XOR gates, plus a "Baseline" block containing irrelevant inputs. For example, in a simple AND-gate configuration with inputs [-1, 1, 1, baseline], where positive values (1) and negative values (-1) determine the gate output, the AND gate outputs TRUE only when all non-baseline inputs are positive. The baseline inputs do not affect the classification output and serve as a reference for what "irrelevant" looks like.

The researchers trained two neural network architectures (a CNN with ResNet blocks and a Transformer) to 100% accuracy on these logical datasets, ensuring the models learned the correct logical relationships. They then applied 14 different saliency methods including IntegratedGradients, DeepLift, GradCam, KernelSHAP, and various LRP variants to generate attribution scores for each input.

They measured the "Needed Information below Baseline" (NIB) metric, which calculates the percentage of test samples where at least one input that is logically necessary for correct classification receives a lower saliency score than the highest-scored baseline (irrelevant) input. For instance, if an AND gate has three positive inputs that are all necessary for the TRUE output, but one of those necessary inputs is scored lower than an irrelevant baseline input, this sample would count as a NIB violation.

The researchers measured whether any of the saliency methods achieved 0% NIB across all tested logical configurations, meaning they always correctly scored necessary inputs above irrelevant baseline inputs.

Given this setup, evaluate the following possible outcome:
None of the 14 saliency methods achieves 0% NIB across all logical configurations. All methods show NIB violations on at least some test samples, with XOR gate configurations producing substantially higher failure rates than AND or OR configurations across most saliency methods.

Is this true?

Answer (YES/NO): YES